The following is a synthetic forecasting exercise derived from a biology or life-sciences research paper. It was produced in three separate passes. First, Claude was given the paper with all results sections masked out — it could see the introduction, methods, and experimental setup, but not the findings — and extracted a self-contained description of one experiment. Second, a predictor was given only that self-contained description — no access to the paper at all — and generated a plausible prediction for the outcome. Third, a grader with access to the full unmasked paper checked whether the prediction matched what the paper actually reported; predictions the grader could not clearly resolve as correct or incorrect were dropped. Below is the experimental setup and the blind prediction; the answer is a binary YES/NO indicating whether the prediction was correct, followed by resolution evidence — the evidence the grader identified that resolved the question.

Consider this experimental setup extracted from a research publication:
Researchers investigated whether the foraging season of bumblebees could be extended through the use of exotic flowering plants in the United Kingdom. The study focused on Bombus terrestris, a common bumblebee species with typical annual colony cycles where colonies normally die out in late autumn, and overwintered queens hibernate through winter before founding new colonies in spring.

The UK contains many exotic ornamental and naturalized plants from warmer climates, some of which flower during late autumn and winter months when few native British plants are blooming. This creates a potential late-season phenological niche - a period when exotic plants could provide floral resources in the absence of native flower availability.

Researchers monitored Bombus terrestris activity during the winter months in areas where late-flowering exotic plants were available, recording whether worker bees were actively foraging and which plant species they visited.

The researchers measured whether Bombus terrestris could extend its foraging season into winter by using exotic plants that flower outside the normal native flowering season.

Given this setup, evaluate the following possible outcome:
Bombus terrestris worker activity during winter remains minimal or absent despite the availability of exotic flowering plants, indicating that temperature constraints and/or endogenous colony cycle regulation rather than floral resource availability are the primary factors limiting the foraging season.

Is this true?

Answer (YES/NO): NO